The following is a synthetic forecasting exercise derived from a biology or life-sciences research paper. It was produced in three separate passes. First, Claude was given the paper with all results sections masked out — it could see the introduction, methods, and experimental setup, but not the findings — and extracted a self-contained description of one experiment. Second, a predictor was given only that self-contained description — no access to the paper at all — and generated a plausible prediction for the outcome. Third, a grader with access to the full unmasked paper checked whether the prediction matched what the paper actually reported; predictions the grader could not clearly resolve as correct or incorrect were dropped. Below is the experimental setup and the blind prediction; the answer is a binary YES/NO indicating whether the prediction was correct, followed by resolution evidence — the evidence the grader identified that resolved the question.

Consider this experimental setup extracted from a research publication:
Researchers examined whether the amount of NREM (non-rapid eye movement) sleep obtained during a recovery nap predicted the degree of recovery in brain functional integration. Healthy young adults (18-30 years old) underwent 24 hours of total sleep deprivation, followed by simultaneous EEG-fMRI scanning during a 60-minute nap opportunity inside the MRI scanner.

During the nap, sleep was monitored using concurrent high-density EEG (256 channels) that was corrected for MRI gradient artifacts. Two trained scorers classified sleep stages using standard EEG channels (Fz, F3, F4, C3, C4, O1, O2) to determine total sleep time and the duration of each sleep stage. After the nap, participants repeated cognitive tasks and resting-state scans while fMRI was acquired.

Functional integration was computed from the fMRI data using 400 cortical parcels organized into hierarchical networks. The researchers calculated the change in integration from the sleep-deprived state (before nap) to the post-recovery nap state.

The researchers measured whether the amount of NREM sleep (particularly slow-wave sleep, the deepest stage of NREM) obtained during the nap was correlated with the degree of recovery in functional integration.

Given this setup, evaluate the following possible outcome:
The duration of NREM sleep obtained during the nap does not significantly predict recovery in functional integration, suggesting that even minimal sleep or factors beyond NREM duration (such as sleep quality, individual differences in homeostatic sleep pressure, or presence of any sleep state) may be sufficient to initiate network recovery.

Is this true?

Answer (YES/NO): YES